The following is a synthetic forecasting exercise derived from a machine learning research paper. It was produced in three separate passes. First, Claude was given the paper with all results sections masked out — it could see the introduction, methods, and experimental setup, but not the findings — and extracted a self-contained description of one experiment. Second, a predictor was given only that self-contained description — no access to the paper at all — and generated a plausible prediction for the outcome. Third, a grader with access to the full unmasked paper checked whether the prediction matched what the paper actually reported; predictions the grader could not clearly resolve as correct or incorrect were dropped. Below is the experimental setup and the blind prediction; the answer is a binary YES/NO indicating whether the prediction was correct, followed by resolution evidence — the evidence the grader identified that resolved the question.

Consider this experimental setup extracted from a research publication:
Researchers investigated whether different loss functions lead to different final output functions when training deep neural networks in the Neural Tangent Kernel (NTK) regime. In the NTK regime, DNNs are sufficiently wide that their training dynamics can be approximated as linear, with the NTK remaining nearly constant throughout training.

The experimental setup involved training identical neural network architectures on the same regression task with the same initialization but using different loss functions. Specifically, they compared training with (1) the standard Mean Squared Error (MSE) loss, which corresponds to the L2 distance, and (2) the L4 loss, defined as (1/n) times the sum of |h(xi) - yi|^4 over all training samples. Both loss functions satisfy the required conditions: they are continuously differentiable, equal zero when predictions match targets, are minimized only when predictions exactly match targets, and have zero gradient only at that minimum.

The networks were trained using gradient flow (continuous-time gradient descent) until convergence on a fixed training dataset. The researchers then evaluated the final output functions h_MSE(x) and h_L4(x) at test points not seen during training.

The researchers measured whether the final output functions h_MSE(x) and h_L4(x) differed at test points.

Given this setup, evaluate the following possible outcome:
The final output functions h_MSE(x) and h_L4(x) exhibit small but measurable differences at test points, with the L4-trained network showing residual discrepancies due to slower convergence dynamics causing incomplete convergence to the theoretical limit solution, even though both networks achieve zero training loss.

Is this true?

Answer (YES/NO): NO